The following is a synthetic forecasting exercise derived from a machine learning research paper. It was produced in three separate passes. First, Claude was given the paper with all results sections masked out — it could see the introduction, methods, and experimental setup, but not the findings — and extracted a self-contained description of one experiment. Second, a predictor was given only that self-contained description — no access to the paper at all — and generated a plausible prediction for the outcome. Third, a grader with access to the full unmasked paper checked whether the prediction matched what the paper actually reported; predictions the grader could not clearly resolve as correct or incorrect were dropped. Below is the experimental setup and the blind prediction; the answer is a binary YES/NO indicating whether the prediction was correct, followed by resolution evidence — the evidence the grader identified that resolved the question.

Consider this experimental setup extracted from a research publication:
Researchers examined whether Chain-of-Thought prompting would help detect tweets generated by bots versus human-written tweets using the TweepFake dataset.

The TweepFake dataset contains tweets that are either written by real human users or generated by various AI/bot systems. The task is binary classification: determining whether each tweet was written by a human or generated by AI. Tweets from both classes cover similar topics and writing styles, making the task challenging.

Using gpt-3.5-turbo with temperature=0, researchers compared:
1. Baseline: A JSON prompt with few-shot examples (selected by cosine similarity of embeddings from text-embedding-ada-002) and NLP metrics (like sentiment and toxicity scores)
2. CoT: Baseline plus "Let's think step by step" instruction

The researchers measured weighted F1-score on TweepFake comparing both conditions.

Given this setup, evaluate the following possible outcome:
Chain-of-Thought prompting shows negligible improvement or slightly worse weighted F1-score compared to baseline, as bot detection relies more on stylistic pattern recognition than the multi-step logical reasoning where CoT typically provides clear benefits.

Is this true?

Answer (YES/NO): YES